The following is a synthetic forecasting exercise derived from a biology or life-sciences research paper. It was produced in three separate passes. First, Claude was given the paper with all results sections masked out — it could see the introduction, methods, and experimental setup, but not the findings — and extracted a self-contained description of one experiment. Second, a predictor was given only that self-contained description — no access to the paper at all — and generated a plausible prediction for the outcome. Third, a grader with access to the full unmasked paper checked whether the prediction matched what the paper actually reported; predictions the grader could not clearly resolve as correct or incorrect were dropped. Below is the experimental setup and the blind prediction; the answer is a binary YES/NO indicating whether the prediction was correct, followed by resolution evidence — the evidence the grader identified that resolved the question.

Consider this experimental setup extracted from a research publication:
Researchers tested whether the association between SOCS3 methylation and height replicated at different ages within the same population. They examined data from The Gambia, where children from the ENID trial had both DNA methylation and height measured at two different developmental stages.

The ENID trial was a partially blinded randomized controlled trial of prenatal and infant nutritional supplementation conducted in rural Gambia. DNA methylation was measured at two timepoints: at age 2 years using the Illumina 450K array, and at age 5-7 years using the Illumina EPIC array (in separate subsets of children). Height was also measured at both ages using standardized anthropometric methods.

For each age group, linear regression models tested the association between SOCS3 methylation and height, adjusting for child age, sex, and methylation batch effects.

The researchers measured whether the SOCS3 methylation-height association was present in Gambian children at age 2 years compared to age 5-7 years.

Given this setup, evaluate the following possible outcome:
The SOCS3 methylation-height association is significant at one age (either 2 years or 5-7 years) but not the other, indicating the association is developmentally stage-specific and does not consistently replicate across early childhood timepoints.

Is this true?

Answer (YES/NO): NO